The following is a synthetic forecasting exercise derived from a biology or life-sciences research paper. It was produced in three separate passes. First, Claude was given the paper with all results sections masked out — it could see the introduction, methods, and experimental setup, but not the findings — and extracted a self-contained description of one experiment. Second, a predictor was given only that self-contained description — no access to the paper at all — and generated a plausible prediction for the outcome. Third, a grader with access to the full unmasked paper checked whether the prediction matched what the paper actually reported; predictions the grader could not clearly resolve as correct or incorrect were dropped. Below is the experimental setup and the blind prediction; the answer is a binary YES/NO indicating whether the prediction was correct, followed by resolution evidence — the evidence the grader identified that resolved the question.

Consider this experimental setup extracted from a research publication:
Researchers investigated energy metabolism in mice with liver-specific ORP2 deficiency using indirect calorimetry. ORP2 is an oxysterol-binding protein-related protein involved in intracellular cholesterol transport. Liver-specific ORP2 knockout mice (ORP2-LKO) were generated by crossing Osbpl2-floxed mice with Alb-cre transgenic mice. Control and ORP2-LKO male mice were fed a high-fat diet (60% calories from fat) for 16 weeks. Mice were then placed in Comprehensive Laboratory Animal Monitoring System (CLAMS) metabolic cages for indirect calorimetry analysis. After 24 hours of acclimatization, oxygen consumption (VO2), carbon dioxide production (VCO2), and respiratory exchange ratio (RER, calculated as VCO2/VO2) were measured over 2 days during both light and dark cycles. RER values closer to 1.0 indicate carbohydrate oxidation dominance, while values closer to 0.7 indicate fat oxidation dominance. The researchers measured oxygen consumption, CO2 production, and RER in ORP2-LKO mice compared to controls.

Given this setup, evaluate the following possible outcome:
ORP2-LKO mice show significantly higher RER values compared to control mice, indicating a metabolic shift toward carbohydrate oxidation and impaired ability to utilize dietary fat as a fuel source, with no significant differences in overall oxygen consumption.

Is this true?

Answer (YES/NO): NO